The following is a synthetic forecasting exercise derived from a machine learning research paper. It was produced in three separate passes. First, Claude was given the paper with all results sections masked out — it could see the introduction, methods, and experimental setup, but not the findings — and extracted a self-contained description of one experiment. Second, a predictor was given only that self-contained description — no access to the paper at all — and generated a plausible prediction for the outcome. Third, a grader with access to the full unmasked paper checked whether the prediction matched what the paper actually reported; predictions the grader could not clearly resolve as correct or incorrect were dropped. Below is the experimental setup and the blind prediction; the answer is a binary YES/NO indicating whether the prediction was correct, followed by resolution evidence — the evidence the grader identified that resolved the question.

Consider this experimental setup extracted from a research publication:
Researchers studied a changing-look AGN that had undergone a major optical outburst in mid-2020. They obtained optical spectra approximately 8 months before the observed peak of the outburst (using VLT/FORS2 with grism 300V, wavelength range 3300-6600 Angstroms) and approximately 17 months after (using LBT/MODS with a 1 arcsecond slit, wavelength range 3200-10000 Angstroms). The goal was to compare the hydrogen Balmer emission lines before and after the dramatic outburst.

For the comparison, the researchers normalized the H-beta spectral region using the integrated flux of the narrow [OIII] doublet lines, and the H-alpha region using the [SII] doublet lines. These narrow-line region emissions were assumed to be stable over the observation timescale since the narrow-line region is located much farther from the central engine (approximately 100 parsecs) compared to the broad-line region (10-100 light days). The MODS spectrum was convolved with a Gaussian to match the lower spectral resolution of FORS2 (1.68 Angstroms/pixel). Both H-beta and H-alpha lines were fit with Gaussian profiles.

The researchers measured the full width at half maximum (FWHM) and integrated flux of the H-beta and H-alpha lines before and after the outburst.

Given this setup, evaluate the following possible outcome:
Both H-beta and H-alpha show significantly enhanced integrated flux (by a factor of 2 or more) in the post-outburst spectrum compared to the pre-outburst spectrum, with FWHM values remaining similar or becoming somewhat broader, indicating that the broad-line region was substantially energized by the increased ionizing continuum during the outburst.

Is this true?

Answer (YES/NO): NO